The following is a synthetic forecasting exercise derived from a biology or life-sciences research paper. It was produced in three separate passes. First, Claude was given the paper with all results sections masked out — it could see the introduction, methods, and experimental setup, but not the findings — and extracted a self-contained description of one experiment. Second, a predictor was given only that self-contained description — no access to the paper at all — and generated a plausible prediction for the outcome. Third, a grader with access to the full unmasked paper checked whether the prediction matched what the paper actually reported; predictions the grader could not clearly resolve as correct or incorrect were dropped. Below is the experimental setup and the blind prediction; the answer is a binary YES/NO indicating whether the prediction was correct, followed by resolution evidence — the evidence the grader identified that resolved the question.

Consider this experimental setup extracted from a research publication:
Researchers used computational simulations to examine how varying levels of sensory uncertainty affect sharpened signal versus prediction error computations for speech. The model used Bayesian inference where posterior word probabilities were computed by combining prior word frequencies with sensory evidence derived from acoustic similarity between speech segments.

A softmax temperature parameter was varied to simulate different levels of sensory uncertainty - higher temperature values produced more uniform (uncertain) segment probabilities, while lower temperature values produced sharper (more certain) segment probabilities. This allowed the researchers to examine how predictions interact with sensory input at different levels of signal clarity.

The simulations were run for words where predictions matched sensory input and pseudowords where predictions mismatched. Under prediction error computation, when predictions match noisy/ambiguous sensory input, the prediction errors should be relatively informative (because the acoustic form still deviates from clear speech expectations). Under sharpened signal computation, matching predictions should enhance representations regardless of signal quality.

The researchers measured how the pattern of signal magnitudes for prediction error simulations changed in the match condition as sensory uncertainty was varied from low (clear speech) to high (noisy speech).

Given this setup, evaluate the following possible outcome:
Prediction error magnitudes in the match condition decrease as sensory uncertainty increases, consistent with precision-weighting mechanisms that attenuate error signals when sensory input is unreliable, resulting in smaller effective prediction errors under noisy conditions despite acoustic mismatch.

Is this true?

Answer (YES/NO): NO